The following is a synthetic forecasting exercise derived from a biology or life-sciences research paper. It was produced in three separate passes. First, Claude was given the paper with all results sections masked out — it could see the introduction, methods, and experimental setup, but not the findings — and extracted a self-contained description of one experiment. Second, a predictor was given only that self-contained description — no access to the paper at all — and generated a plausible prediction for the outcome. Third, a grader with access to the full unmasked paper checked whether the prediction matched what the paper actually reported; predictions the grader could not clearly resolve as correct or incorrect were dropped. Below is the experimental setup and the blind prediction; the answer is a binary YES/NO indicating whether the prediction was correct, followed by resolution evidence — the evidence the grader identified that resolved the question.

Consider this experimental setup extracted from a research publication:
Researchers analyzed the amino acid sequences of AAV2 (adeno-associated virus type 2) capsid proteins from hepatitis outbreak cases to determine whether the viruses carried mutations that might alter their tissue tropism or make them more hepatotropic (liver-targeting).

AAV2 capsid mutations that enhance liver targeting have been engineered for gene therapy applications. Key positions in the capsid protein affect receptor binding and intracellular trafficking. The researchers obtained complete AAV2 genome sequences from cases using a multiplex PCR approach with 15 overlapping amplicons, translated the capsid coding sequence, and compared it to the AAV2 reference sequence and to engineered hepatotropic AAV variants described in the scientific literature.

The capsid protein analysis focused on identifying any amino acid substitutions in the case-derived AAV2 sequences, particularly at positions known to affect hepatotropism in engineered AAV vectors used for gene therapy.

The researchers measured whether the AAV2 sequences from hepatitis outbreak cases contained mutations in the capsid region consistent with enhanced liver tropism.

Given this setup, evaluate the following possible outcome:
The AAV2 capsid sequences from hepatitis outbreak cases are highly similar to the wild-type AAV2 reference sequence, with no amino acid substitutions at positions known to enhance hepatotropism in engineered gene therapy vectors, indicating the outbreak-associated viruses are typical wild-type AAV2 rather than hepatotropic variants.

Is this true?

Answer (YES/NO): YES